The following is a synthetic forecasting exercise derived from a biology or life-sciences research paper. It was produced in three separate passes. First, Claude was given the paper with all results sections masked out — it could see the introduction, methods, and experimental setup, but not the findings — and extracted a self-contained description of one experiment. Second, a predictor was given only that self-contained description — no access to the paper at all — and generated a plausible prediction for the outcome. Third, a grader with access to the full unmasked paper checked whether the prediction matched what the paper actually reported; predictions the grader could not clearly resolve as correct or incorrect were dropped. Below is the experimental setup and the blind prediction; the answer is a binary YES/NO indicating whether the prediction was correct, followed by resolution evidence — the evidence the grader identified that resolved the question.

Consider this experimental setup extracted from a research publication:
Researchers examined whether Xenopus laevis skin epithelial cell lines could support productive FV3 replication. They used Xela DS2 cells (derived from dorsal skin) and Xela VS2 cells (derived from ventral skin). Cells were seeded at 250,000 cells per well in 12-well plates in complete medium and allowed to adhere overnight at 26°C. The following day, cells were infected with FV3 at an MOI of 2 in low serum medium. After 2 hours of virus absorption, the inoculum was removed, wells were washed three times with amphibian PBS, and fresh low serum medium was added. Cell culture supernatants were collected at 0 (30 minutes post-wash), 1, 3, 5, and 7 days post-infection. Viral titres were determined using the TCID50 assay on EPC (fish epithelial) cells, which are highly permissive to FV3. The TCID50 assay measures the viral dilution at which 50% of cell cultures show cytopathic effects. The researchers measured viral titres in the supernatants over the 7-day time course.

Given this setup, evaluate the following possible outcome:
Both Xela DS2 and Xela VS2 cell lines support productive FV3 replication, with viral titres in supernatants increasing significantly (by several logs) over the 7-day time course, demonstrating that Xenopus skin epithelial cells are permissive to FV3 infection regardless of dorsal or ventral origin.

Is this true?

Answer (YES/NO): YES